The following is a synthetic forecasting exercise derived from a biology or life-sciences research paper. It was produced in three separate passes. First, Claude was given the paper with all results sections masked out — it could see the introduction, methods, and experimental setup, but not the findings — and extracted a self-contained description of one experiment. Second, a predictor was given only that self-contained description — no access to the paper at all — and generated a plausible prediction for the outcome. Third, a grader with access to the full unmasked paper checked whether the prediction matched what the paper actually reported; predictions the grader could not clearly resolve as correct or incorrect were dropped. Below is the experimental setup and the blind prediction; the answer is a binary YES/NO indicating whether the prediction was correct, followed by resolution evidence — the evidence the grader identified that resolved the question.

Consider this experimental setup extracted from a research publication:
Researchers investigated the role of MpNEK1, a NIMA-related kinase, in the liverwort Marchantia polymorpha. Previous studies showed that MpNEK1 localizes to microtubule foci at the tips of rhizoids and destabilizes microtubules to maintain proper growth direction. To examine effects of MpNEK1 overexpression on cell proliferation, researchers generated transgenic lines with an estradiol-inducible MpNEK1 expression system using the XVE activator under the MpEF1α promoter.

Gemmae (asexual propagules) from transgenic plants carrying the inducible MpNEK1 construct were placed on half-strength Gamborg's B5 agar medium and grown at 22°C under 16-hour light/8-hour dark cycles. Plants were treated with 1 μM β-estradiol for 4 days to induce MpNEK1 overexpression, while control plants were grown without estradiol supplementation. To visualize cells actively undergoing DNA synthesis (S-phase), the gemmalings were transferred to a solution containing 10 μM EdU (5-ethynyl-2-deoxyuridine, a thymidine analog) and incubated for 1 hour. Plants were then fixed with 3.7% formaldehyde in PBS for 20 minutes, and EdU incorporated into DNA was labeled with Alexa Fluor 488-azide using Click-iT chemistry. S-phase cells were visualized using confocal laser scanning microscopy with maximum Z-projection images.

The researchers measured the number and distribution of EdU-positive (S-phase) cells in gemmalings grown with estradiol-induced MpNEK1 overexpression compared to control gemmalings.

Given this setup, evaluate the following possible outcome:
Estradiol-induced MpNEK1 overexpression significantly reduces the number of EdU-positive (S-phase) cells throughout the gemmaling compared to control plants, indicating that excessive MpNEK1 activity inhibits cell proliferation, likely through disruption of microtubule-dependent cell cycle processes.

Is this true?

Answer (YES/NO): YES